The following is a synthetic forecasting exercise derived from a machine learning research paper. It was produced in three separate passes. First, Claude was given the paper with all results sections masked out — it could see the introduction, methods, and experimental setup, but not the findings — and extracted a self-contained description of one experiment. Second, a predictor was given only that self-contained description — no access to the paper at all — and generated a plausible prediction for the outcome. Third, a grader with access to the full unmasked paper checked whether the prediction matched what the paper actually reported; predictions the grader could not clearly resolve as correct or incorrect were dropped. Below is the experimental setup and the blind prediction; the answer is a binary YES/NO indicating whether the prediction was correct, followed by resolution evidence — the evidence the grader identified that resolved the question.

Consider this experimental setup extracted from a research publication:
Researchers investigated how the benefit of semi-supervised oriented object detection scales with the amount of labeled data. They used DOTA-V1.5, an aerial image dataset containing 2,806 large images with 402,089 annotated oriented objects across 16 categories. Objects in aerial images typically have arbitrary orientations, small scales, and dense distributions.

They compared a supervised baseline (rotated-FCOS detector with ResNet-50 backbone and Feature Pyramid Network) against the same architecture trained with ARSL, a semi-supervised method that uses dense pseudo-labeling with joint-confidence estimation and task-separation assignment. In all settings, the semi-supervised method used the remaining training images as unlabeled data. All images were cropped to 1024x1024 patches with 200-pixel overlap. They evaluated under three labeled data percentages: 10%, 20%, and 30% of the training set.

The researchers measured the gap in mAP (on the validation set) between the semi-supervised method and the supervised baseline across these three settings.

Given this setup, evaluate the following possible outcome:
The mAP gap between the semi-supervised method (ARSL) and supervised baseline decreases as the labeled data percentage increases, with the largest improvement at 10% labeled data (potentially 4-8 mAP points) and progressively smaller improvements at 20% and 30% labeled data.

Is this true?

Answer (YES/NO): NO